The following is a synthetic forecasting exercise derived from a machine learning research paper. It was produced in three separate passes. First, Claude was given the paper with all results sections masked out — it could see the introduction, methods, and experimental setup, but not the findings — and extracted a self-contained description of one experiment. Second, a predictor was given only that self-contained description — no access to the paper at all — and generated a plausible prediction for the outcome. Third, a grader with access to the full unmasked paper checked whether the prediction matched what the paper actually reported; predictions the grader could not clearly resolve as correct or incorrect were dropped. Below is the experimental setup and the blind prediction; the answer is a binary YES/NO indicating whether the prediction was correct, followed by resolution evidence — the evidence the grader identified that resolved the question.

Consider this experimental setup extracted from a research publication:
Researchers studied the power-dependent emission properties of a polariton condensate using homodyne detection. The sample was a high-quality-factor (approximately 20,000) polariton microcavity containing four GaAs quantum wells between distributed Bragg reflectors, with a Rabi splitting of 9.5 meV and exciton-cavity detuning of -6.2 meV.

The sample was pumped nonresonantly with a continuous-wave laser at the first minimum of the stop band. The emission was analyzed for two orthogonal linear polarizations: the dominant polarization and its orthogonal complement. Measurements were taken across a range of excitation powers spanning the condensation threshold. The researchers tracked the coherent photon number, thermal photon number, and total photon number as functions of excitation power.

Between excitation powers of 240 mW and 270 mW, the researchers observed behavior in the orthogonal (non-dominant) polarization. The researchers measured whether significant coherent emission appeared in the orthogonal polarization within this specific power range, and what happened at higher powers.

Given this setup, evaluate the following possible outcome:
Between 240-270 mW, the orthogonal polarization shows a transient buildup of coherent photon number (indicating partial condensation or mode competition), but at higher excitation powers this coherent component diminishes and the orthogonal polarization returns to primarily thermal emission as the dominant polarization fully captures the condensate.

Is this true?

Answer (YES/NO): YES